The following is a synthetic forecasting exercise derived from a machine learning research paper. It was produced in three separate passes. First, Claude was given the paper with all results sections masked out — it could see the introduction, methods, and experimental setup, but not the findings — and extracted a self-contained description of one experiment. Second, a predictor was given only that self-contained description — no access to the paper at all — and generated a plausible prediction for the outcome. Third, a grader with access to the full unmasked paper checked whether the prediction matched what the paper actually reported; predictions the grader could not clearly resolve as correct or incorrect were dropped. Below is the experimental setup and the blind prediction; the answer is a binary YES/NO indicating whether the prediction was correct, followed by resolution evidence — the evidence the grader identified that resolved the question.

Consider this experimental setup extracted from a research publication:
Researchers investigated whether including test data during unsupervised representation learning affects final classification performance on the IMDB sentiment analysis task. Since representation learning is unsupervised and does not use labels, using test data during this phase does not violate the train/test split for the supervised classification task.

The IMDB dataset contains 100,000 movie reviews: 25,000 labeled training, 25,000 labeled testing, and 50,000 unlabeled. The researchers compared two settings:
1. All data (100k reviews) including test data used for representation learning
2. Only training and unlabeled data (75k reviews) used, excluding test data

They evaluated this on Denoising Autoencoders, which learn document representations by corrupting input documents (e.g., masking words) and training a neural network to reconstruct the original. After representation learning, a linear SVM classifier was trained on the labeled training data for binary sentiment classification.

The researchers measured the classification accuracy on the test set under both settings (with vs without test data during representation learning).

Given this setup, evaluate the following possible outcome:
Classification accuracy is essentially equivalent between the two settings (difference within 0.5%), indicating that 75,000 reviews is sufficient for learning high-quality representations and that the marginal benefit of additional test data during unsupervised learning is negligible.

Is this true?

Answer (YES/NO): NO